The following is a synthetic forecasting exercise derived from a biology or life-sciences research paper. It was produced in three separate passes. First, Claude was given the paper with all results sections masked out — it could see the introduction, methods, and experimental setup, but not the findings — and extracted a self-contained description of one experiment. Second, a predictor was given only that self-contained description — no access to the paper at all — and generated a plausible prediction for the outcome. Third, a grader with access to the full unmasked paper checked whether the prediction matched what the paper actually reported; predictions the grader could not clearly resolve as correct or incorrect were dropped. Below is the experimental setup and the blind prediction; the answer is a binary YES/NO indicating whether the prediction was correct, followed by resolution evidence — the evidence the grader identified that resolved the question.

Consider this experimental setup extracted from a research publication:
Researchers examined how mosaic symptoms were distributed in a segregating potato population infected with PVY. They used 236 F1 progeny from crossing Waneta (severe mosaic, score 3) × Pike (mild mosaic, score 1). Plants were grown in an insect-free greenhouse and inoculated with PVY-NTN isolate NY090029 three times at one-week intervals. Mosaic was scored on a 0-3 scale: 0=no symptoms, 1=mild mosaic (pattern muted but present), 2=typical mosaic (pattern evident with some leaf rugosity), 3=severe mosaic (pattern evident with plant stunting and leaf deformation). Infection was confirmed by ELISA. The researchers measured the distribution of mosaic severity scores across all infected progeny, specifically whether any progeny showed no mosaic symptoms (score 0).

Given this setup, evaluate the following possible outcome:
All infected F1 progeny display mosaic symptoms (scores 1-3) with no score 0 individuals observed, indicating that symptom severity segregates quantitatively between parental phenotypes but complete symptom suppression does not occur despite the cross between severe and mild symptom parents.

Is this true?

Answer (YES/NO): NO